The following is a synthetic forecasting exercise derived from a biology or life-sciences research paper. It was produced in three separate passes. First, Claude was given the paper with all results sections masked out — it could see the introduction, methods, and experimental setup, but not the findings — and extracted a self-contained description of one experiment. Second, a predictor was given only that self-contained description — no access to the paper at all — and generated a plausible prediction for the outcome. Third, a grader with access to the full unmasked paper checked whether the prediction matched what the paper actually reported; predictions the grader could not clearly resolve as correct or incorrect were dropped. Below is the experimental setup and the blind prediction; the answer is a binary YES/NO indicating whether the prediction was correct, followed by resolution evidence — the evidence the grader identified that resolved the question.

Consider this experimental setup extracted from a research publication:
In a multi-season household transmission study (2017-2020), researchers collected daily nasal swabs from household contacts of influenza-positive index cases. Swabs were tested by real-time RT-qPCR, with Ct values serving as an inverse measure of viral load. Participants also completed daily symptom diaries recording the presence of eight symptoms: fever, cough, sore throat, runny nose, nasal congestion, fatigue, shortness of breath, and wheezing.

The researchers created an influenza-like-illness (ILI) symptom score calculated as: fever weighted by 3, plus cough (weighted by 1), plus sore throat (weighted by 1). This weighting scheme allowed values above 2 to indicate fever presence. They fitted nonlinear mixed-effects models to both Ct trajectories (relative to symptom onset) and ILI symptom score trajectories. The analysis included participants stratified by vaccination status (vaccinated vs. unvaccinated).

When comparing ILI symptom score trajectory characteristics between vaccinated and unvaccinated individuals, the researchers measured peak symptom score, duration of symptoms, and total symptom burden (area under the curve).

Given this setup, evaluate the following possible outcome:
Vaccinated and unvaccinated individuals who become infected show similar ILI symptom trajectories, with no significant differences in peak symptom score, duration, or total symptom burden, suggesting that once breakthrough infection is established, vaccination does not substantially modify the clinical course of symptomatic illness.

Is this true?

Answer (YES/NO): NO